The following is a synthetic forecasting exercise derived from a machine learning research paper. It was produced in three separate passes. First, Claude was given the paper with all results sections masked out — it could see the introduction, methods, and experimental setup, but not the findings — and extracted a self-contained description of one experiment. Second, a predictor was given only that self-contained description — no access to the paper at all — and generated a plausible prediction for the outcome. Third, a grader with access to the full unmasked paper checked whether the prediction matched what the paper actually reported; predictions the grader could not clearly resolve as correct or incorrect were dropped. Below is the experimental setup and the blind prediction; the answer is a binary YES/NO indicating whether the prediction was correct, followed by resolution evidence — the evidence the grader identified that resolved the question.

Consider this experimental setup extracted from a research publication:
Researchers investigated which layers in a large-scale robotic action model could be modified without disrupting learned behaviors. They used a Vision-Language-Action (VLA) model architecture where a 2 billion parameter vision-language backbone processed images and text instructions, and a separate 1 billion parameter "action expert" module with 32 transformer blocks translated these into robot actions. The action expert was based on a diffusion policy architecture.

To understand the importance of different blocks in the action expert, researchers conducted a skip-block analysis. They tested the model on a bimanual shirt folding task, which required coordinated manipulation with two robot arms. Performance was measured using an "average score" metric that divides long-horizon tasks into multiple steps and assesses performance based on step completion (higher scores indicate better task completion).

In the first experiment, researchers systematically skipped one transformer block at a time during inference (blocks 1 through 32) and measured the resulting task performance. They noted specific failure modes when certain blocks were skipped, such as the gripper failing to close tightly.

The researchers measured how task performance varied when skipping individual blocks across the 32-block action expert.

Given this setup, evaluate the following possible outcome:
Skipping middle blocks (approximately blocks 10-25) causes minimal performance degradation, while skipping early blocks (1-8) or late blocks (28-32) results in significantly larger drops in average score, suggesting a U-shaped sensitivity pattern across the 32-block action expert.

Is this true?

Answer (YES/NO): NO